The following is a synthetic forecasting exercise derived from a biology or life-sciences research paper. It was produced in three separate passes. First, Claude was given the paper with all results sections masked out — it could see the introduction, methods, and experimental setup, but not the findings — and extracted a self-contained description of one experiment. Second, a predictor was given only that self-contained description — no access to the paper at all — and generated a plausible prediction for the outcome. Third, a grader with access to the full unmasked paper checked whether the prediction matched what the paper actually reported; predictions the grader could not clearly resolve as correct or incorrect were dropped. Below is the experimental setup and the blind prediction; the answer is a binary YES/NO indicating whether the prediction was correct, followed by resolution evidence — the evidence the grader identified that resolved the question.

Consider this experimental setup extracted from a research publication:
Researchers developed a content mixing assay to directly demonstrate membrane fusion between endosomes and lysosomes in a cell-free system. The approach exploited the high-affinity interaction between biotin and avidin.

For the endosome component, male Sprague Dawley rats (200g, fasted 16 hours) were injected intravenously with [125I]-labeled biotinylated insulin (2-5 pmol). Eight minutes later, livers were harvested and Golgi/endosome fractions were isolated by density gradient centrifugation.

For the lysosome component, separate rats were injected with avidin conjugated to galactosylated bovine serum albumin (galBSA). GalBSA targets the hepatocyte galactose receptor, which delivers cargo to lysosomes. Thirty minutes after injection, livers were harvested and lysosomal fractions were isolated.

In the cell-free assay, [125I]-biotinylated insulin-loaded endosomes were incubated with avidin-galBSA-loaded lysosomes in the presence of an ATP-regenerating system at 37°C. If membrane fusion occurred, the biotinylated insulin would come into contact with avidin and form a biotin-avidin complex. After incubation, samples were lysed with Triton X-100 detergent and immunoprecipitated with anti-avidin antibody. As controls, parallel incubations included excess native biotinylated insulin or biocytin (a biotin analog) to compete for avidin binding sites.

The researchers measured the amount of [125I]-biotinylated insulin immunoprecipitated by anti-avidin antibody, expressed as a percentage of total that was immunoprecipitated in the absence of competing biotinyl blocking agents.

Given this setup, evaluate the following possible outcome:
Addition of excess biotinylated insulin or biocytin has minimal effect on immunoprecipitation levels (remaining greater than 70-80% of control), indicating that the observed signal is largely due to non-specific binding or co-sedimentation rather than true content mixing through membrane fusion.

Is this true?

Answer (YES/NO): YES